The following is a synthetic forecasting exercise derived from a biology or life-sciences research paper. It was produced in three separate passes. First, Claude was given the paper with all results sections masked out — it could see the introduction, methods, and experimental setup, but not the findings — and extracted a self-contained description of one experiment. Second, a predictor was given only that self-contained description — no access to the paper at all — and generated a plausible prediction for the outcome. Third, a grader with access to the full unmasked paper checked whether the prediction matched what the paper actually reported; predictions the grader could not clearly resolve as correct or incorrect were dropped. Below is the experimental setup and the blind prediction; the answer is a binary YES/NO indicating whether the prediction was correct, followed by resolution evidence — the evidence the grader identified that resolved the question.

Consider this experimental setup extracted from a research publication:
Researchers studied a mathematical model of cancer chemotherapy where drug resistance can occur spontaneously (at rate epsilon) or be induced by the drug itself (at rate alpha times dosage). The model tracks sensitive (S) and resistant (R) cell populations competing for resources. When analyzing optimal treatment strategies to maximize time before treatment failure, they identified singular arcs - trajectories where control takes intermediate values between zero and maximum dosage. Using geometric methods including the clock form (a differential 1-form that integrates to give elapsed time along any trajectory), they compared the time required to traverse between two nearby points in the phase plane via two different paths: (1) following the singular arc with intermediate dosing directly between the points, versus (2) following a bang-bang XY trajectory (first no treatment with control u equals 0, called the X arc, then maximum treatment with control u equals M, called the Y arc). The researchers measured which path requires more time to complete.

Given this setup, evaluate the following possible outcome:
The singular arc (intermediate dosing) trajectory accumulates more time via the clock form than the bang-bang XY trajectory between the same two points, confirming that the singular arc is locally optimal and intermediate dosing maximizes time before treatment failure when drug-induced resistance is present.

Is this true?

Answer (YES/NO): NO